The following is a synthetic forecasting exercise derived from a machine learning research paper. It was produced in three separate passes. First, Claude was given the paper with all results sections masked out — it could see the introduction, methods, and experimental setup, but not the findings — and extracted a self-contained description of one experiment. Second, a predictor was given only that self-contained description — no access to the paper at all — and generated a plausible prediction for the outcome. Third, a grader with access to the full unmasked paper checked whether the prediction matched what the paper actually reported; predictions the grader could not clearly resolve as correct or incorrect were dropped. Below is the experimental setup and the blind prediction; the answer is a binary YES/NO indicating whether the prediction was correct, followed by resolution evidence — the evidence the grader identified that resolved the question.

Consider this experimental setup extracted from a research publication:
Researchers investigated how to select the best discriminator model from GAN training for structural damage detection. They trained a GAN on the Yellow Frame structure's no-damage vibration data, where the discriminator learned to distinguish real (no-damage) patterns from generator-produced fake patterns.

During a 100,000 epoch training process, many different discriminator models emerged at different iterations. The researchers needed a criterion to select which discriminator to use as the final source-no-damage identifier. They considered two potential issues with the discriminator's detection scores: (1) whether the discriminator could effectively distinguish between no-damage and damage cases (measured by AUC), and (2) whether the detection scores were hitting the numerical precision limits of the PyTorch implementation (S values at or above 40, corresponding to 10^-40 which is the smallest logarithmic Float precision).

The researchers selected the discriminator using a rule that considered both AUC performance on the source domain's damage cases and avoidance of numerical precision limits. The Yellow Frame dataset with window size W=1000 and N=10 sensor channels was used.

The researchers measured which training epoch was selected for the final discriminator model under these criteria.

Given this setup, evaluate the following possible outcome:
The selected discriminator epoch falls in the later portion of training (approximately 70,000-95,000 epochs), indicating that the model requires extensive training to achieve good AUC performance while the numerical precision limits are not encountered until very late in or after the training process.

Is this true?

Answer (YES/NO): NO